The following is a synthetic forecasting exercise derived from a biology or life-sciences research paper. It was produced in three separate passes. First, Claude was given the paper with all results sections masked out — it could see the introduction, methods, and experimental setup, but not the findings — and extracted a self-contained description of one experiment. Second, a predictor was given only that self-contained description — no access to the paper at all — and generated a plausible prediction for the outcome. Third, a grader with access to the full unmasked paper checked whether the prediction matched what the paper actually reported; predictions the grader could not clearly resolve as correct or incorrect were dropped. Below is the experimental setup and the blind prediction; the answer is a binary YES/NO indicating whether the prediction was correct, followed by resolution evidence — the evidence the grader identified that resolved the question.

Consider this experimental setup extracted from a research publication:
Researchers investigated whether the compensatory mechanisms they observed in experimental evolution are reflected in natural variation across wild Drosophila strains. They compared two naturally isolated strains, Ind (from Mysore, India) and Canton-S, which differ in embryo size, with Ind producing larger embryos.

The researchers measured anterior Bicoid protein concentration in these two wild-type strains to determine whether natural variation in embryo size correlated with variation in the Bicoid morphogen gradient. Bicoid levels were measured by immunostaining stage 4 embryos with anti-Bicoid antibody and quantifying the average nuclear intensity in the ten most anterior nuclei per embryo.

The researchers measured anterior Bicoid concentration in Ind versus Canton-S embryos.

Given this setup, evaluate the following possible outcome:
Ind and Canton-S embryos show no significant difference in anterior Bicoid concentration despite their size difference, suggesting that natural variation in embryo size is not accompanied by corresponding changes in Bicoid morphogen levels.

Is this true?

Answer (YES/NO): NO